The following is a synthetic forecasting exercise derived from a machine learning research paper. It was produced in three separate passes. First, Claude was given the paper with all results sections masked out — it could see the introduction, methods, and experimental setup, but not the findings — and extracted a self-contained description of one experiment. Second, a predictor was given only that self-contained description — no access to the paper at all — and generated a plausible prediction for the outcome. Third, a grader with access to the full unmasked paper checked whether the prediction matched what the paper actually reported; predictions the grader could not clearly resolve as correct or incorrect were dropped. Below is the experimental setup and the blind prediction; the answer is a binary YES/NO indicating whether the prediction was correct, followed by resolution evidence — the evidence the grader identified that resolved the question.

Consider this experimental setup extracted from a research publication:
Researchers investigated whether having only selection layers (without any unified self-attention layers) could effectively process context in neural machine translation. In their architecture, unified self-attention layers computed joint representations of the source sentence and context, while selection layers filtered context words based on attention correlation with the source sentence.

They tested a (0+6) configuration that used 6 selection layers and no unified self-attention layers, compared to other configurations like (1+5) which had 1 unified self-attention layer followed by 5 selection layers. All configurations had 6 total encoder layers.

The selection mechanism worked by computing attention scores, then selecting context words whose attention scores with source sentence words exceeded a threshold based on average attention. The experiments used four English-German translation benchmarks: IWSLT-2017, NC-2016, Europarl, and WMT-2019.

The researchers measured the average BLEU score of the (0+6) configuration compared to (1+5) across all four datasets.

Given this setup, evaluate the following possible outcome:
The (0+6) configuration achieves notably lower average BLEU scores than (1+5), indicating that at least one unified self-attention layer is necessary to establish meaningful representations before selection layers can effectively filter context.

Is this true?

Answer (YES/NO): YES